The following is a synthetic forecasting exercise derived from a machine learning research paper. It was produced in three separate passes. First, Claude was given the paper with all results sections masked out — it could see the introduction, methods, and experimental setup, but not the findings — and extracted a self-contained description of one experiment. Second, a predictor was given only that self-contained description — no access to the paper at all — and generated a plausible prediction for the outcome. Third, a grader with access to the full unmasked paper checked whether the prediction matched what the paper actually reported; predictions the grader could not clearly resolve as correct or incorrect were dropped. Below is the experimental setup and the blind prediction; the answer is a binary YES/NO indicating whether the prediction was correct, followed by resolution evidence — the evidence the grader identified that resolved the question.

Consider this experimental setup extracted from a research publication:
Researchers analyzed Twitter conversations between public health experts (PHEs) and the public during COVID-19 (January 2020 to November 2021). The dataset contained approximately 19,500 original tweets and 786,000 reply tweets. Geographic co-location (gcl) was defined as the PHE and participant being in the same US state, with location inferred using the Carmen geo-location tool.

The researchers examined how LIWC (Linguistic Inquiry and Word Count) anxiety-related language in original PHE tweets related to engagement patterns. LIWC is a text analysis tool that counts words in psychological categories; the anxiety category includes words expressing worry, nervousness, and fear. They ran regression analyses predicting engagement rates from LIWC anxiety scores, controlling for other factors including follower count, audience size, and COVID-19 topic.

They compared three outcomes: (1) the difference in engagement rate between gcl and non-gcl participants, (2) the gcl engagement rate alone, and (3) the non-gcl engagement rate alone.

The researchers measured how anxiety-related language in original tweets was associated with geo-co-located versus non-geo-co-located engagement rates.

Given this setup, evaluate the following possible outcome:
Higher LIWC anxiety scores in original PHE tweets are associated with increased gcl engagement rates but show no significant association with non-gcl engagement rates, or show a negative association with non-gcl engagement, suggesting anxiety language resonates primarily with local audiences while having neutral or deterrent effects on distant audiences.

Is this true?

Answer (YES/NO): NO